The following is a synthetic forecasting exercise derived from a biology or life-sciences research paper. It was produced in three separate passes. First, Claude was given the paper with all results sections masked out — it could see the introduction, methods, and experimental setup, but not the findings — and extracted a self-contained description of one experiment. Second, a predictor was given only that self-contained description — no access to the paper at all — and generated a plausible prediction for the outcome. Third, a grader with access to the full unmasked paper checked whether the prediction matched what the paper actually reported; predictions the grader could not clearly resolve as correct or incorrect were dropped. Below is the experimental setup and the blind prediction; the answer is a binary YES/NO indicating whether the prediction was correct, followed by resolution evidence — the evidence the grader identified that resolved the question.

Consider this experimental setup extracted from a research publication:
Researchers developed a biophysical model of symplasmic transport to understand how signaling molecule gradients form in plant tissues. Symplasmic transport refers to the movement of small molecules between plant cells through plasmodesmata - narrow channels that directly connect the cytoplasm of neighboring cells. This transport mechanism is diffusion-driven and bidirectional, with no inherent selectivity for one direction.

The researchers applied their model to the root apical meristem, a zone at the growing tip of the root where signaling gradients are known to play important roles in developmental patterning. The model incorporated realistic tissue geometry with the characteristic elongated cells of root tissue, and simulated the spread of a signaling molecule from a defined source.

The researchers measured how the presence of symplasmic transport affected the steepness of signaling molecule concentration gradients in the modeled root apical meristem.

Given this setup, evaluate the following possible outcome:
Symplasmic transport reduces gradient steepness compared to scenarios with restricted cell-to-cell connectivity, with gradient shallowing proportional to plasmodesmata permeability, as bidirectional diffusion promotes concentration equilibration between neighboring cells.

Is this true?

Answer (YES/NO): NO